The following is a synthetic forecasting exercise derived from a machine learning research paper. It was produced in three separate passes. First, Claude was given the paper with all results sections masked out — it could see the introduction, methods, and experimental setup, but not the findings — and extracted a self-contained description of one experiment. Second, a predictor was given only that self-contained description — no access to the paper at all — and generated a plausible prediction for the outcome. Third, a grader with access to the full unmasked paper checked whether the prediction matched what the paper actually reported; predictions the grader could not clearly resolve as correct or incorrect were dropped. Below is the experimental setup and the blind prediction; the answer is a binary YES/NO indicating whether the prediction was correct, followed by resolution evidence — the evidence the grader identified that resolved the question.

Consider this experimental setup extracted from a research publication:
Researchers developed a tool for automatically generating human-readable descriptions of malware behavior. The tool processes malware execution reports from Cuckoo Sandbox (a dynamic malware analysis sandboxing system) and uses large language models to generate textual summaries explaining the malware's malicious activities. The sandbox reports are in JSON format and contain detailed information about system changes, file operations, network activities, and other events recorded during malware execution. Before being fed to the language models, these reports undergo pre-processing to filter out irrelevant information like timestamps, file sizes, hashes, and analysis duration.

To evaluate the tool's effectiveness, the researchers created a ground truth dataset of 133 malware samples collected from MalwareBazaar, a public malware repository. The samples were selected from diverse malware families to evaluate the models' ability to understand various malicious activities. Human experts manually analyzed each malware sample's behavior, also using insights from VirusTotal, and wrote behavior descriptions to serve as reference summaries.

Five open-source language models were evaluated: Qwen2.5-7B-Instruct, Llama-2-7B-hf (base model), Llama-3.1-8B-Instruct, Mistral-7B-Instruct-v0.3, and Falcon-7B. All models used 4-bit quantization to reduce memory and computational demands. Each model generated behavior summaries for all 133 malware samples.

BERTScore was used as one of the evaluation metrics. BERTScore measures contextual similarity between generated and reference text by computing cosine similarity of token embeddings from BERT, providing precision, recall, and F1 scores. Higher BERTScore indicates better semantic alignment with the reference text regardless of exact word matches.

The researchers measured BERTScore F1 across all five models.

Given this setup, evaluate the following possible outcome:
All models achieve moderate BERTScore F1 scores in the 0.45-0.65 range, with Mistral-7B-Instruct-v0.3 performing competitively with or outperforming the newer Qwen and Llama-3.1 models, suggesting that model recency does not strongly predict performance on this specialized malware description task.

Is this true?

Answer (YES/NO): NO